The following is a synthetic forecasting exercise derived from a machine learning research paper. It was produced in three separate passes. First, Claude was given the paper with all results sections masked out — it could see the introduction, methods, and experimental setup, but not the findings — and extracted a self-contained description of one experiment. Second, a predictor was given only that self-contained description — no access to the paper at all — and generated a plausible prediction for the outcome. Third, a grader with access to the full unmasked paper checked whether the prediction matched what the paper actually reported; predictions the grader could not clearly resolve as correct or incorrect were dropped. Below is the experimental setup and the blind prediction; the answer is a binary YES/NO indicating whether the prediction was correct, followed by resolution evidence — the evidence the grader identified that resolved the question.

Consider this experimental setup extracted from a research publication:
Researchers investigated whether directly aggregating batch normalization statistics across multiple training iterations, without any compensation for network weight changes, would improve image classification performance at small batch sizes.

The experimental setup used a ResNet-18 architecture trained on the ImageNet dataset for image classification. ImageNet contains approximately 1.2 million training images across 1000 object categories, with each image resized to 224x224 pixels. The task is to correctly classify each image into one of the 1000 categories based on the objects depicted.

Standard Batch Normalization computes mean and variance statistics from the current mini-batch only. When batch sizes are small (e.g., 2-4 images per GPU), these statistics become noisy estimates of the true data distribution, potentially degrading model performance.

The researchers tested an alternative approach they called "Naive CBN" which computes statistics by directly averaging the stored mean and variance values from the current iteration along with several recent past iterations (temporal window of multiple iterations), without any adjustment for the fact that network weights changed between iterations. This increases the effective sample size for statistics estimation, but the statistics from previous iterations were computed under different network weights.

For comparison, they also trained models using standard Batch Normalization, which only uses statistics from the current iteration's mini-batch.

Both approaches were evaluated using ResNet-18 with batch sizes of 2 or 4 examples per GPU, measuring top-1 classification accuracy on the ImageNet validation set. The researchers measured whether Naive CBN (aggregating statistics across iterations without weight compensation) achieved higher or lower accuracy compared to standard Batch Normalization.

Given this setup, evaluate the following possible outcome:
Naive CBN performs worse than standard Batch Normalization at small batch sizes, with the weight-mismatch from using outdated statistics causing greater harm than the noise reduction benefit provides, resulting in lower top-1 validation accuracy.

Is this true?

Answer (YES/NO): NO